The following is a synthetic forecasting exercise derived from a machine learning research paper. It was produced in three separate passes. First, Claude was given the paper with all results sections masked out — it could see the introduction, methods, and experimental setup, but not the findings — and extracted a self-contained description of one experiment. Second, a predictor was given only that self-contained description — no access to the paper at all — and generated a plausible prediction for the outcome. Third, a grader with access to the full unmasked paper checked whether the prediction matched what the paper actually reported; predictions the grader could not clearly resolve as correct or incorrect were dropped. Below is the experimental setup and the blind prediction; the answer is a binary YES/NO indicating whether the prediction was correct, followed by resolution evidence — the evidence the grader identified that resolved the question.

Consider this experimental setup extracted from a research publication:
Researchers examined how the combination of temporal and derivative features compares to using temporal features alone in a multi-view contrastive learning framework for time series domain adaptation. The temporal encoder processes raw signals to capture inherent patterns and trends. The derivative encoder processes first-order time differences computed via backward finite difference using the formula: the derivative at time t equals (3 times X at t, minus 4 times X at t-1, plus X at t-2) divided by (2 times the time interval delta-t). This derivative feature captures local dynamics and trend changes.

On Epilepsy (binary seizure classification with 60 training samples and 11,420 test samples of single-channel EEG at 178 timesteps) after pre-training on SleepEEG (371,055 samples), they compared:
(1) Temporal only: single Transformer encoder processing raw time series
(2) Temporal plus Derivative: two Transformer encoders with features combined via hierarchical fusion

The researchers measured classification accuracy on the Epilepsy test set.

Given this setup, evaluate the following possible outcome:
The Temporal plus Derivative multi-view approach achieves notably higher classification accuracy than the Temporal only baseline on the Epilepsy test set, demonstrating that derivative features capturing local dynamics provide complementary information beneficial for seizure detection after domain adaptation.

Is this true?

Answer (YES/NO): YES